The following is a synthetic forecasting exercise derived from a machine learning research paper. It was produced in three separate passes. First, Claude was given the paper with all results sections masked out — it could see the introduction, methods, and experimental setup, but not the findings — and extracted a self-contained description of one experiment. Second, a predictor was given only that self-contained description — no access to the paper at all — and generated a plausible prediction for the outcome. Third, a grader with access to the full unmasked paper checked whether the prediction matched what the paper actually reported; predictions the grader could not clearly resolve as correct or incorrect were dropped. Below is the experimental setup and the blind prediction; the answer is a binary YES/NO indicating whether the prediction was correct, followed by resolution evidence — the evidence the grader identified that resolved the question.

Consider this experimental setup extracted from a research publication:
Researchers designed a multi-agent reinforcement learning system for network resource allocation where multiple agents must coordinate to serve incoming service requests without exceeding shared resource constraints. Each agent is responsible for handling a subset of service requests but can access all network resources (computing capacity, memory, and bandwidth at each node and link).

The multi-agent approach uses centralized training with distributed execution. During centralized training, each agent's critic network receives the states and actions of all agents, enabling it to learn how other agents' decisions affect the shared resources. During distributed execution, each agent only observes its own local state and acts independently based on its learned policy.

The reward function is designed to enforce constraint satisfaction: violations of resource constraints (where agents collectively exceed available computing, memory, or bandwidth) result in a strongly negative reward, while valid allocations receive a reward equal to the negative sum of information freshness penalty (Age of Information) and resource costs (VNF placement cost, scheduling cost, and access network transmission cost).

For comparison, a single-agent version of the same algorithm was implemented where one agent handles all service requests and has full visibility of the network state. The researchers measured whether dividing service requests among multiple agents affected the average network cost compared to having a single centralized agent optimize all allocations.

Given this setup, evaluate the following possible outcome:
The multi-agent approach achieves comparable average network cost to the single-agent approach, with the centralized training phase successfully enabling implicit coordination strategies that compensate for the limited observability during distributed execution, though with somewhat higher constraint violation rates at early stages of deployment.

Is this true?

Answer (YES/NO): NO